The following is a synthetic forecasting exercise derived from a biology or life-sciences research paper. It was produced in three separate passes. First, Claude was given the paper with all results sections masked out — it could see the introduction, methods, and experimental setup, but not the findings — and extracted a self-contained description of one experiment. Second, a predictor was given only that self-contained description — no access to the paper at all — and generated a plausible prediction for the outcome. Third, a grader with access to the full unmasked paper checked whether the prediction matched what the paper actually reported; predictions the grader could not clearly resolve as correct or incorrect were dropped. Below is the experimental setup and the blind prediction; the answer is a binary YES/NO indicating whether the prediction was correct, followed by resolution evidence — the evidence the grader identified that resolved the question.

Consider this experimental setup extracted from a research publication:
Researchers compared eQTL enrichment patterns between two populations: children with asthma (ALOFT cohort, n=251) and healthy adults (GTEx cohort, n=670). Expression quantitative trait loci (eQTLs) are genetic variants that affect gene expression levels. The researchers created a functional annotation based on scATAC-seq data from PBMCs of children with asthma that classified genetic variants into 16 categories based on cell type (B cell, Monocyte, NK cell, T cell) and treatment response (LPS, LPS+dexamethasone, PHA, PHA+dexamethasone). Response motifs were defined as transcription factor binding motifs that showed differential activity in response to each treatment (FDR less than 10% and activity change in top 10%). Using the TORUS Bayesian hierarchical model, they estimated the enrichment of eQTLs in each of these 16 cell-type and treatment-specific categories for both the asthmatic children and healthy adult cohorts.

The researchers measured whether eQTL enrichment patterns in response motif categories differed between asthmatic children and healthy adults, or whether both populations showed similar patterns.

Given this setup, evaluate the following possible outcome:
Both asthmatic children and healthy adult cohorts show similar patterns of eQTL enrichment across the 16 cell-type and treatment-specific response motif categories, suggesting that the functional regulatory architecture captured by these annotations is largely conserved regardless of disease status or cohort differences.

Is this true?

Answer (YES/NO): YES